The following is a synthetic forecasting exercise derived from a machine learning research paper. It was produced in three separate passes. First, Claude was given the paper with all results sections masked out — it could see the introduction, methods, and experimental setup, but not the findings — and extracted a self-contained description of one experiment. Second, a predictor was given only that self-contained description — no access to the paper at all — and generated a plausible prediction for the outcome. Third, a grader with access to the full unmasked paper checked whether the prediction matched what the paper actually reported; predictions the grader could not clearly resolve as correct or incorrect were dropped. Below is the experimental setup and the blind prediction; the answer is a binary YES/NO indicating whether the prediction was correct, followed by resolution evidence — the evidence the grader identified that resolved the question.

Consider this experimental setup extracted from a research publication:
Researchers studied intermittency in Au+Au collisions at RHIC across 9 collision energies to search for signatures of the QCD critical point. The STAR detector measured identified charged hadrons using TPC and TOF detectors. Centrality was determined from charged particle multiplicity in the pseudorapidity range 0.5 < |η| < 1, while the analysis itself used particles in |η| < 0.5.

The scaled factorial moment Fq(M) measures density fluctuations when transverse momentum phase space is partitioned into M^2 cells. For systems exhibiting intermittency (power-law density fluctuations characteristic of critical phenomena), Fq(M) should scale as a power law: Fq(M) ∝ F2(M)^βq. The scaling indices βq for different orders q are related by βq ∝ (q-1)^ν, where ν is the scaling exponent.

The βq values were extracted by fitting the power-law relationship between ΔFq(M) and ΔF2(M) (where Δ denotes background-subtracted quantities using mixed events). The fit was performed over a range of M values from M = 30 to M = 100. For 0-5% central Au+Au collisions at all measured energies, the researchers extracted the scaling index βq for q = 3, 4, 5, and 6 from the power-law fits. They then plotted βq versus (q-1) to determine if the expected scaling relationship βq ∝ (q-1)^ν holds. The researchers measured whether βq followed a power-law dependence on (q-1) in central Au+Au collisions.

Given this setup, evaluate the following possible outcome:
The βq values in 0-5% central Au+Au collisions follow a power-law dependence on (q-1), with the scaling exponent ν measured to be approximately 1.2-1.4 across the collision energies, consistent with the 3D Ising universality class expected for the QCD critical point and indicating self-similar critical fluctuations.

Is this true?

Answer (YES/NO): NO